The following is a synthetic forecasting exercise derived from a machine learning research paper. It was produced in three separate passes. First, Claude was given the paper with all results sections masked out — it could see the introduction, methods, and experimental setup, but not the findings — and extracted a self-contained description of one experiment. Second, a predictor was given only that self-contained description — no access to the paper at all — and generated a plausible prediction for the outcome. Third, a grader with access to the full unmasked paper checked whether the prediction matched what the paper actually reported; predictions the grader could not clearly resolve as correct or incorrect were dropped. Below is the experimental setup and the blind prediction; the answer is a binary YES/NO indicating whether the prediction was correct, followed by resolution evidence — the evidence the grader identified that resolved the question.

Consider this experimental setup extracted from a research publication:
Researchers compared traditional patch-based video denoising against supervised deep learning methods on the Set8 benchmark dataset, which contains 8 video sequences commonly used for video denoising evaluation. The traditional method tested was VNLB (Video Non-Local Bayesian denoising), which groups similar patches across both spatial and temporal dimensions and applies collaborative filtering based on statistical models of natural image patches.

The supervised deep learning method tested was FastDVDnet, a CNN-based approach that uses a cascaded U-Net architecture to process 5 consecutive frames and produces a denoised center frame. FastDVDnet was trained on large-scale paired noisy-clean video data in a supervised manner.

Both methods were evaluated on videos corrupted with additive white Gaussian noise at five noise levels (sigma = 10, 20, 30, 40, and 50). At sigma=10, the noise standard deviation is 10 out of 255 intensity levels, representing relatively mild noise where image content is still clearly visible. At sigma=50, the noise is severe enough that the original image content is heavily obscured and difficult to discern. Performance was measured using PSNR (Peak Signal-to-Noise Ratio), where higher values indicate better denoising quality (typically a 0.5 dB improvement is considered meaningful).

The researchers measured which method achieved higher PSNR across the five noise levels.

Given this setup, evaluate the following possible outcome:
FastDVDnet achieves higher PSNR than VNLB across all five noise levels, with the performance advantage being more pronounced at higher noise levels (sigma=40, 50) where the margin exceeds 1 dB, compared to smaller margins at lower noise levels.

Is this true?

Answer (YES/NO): NO